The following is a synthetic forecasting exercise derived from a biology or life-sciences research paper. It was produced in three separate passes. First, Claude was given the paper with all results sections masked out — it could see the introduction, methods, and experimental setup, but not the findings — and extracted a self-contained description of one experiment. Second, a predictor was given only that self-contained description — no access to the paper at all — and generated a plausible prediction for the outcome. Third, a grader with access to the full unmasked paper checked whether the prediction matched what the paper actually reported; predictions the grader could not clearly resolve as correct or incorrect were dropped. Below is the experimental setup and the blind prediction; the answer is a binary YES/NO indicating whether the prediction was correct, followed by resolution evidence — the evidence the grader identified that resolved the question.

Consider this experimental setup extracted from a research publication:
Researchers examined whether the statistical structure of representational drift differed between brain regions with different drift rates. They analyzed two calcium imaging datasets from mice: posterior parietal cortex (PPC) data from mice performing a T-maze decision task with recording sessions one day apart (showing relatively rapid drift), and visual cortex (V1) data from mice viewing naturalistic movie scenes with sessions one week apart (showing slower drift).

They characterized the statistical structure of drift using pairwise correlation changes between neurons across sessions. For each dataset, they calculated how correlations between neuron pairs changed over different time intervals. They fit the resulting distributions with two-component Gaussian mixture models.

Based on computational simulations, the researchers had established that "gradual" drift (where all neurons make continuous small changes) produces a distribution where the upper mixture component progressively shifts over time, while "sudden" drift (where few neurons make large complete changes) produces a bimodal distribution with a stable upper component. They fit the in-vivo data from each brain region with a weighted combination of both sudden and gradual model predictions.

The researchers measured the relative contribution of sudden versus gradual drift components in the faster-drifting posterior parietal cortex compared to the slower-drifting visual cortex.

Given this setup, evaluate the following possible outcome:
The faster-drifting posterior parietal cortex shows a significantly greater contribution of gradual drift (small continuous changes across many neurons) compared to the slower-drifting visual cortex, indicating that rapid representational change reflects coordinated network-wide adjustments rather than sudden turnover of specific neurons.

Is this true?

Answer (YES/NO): NO